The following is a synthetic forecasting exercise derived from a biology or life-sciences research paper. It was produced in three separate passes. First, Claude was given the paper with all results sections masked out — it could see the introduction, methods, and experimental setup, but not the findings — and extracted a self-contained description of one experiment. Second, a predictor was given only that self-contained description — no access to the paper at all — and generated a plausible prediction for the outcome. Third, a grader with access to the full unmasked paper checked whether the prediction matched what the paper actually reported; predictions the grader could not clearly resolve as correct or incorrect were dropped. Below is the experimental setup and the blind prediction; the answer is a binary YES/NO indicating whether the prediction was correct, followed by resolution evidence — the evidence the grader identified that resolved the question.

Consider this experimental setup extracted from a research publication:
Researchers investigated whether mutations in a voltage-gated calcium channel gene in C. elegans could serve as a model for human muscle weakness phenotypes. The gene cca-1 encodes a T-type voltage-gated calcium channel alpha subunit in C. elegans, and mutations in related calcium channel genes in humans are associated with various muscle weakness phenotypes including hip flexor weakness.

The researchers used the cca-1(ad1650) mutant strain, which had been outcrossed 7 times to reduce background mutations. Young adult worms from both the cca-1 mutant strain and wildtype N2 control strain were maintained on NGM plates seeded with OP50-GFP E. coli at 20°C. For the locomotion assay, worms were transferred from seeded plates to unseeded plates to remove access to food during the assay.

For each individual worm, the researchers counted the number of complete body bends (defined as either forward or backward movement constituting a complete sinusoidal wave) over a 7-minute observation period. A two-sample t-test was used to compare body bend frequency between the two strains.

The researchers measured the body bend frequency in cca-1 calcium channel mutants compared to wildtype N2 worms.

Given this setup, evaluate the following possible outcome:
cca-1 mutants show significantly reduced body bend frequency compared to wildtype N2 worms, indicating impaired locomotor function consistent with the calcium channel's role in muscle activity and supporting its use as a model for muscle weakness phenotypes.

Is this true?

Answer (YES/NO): YES